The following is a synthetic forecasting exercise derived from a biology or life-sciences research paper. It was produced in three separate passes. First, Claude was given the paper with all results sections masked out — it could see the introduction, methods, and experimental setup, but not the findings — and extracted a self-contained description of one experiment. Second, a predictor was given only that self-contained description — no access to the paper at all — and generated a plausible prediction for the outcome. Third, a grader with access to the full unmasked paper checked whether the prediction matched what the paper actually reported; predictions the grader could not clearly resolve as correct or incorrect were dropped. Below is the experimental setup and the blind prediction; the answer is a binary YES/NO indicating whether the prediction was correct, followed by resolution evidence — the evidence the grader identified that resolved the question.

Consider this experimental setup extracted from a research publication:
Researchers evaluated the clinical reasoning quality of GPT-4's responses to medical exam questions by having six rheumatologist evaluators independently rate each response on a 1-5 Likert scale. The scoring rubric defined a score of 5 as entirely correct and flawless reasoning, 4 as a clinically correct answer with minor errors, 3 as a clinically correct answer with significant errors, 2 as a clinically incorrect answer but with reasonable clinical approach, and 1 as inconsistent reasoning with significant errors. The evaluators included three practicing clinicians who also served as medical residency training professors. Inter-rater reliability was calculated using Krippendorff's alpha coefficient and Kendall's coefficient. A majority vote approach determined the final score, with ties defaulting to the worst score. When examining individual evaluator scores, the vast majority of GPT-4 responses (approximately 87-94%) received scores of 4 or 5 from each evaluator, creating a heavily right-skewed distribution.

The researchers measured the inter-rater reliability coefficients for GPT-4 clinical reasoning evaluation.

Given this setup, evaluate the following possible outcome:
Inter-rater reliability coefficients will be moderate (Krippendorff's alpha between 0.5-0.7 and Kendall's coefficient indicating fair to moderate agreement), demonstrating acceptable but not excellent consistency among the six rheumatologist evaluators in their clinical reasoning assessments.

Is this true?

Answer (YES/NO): NO